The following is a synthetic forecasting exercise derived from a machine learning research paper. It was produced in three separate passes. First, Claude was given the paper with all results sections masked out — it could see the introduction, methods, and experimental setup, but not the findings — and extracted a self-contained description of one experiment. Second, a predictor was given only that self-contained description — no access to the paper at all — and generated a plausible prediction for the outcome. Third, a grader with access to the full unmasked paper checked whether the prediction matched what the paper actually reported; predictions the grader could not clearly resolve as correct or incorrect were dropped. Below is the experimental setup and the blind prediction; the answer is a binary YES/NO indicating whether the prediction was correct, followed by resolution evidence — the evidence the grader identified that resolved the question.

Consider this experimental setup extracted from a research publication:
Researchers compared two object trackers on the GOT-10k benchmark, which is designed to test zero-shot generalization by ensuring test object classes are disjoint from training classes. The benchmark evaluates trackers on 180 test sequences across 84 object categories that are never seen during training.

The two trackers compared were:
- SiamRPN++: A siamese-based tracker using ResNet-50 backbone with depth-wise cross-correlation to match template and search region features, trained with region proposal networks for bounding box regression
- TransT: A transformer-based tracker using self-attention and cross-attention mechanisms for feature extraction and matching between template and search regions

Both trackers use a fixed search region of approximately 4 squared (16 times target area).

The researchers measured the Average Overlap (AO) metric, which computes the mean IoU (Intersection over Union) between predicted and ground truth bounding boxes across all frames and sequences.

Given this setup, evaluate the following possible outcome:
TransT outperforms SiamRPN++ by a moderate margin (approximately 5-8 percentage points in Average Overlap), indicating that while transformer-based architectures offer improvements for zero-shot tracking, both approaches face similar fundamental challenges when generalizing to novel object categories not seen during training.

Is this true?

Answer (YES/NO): NO